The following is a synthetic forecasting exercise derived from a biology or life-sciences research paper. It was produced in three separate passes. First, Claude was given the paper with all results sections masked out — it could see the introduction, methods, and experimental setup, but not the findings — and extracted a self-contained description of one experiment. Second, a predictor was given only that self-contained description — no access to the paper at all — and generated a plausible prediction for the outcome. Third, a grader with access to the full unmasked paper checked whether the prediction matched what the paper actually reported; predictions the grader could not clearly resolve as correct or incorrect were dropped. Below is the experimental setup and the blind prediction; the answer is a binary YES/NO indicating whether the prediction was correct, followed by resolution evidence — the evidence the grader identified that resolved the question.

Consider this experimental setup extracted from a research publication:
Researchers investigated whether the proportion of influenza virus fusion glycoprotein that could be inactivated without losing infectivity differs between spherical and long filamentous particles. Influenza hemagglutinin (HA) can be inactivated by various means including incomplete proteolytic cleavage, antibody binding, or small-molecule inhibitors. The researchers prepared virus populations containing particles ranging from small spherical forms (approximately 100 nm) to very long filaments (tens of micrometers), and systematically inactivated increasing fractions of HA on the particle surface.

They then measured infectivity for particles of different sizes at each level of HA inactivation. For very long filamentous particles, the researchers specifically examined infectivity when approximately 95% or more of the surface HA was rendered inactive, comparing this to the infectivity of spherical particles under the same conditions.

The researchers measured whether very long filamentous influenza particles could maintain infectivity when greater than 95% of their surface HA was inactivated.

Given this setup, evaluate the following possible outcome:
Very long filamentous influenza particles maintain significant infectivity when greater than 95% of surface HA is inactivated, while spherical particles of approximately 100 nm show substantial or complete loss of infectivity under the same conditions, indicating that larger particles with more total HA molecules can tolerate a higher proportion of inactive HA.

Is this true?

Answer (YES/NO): YES